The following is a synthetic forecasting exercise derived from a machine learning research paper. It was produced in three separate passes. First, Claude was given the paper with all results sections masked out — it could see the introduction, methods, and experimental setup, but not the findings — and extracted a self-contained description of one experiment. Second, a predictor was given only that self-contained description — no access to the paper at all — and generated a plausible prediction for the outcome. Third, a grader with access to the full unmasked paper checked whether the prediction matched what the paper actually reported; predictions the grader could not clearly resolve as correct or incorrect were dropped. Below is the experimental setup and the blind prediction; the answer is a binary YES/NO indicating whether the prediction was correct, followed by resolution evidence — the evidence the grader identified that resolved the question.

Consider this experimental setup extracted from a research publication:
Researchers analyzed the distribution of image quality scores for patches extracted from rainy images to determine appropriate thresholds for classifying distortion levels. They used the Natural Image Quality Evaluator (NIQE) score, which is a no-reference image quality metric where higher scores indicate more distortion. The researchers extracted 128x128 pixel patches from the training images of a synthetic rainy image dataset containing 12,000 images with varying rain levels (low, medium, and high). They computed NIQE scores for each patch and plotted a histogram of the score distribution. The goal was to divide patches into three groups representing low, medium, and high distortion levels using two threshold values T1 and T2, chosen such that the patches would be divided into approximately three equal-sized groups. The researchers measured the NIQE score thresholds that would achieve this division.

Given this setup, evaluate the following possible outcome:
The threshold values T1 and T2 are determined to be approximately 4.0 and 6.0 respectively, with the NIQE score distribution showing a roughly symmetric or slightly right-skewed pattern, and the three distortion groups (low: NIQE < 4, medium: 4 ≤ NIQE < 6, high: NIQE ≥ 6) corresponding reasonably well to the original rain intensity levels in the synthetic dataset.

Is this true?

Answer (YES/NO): NO